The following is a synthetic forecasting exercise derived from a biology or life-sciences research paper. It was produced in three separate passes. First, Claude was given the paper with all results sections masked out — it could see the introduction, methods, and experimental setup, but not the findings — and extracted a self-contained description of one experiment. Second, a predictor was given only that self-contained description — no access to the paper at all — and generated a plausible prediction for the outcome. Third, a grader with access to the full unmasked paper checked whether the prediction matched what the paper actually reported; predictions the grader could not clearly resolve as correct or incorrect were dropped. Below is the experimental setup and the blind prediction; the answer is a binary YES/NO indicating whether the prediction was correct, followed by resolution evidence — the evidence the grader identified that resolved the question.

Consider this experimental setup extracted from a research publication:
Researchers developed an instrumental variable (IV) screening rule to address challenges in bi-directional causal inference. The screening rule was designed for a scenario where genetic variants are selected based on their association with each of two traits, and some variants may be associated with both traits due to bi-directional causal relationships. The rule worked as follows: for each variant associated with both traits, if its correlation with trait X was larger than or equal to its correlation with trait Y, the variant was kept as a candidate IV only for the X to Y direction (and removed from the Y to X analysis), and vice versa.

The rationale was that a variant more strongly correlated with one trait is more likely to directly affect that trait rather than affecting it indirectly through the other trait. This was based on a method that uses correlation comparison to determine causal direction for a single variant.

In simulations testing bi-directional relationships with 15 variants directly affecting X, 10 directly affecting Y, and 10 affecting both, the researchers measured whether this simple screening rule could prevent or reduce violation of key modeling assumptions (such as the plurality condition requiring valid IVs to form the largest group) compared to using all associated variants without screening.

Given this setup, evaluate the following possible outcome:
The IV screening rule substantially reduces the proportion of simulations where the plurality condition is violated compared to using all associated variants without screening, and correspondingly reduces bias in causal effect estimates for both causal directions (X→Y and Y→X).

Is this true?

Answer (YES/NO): YES